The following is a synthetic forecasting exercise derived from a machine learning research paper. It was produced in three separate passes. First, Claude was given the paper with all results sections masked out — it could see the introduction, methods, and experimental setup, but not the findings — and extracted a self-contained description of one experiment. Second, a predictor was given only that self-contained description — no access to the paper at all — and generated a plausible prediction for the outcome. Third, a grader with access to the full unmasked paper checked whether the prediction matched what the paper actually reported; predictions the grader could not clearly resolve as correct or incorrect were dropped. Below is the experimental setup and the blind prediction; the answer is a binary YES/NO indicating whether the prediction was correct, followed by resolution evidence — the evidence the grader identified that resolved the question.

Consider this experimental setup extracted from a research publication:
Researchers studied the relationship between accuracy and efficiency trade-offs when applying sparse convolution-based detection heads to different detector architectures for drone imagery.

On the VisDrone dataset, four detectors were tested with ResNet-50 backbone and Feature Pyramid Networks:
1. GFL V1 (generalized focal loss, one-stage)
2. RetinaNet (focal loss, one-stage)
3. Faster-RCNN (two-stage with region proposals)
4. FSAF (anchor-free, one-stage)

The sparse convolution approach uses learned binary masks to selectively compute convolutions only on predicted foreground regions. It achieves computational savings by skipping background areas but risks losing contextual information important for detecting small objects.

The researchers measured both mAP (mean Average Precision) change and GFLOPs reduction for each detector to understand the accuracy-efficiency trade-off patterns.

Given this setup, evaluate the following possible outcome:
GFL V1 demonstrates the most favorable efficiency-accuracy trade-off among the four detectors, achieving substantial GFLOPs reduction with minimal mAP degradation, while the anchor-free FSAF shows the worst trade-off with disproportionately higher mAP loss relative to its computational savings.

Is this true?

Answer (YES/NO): YES